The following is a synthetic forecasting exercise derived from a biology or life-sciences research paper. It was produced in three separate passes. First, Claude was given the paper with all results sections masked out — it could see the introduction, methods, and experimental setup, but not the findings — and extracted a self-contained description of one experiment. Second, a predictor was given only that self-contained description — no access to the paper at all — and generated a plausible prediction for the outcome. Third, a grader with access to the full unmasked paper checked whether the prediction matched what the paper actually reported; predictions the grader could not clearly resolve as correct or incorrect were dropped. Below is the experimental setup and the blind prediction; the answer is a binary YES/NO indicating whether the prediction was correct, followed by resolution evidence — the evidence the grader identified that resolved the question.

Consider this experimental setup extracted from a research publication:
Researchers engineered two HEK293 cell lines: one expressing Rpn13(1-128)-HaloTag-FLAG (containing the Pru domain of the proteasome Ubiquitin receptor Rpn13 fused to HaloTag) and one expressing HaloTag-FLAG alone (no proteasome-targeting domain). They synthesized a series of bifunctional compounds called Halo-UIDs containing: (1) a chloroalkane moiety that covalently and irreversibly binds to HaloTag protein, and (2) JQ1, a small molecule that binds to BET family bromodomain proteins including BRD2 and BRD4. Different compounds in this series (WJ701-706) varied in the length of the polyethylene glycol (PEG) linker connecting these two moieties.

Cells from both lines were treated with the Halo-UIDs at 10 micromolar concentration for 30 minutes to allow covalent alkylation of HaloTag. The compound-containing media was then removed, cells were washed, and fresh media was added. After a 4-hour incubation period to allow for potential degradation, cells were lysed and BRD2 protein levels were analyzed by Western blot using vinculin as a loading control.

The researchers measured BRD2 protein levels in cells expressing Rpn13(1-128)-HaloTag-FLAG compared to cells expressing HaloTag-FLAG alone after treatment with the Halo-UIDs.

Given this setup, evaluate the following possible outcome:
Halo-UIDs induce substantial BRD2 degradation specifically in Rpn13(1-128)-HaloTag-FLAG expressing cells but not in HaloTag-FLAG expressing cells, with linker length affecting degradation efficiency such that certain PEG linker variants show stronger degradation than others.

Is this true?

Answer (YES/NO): YES